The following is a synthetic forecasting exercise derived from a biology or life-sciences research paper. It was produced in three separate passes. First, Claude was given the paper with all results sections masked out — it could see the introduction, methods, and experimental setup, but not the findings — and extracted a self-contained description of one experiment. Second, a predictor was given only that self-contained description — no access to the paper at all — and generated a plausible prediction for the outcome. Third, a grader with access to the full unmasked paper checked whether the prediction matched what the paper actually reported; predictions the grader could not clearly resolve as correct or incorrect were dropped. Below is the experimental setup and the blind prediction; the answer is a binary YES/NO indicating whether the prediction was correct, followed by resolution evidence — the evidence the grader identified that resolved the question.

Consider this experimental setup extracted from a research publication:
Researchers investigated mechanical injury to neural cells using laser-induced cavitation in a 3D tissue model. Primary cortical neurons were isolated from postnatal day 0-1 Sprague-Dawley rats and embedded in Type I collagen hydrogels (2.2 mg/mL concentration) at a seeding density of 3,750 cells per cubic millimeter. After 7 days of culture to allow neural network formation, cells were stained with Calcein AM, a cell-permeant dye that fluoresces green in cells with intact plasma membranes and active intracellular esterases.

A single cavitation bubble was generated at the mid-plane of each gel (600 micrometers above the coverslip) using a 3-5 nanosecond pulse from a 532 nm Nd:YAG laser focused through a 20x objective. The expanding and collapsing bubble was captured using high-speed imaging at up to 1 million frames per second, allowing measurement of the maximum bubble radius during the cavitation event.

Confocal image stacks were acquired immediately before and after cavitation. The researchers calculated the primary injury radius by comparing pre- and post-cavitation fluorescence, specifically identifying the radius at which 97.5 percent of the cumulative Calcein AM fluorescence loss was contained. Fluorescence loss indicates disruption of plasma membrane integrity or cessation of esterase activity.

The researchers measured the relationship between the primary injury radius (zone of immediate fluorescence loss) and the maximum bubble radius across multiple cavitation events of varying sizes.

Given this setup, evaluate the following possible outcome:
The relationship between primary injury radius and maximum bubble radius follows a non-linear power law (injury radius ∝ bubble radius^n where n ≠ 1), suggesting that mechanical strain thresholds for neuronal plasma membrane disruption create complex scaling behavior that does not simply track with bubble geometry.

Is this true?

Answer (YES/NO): NO